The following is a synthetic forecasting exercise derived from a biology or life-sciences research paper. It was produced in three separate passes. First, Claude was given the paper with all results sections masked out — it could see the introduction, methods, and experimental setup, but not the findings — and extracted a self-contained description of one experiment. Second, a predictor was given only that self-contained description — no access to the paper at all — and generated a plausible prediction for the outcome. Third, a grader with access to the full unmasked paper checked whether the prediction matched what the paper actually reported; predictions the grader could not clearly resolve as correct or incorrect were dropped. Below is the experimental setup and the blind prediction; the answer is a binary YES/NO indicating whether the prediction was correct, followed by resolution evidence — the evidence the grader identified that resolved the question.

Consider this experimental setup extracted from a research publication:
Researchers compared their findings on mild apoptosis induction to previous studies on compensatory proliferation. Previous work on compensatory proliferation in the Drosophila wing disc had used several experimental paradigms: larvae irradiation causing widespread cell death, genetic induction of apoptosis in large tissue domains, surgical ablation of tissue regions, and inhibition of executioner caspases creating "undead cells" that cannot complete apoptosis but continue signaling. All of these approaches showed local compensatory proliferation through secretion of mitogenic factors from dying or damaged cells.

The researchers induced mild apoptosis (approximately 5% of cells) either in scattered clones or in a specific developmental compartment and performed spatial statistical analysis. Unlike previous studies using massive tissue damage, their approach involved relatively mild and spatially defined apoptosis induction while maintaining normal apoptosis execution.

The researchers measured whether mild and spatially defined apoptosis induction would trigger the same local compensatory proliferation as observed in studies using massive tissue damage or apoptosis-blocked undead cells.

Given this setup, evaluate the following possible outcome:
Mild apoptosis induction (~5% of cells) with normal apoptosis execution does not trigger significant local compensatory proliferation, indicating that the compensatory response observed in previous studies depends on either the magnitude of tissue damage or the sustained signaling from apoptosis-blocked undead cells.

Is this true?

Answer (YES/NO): YES